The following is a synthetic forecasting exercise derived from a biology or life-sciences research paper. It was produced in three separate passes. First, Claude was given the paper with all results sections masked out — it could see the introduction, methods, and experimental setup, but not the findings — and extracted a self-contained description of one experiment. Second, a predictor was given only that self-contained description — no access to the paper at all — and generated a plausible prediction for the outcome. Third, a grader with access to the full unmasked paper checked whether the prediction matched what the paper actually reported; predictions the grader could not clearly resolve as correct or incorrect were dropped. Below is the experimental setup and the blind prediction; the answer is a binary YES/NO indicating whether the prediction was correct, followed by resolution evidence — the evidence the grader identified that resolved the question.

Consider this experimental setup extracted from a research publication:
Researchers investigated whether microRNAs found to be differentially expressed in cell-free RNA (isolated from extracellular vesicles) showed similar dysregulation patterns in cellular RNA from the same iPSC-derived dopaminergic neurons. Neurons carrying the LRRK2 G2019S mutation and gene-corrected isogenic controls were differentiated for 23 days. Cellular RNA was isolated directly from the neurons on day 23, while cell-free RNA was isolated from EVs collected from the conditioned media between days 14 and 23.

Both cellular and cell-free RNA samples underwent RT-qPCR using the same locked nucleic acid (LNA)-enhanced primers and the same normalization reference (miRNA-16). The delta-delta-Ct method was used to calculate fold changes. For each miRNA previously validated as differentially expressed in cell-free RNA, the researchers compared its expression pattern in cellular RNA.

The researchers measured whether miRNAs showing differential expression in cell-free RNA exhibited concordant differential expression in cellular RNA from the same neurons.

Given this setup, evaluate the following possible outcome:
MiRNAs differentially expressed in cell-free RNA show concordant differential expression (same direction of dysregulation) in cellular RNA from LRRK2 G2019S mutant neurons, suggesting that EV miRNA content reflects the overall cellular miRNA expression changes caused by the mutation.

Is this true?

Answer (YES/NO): YES